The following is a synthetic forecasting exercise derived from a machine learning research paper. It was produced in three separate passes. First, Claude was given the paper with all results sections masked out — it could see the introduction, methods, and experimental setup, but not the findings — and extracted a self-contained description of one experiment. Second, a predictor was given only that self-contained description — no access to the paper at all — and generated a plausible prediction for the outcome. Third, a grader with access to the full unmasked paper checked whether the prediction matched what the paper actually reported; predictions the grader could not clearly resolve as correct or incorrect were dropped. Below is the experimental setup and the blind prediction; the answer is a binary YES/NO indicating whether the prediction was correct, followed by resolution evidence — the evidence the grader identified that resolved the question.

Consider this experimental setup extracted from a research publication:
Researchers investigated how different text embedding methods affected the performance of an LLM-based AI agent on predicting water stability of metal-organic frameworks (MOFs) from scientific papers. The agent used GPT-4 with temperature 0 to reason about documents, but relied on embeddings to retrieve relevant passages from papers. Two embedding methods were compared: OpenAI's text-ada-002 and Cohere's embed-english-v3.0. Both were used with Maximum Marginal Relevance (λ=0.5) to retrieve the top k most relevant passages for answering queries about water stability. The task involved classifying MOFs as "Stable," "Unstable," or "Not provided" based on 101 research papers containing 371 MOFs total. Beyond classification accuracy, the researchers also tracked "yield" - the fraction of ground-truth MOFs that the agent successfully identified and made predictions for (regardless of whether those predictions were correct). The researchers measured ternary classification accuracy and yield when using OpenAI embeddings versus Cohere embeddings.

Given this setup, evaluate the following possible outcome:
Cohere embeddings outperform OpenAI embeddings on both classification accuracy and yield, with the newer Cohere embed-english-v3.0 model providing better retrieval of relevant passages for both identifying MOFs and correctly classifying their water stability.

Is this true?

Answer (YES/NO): NO